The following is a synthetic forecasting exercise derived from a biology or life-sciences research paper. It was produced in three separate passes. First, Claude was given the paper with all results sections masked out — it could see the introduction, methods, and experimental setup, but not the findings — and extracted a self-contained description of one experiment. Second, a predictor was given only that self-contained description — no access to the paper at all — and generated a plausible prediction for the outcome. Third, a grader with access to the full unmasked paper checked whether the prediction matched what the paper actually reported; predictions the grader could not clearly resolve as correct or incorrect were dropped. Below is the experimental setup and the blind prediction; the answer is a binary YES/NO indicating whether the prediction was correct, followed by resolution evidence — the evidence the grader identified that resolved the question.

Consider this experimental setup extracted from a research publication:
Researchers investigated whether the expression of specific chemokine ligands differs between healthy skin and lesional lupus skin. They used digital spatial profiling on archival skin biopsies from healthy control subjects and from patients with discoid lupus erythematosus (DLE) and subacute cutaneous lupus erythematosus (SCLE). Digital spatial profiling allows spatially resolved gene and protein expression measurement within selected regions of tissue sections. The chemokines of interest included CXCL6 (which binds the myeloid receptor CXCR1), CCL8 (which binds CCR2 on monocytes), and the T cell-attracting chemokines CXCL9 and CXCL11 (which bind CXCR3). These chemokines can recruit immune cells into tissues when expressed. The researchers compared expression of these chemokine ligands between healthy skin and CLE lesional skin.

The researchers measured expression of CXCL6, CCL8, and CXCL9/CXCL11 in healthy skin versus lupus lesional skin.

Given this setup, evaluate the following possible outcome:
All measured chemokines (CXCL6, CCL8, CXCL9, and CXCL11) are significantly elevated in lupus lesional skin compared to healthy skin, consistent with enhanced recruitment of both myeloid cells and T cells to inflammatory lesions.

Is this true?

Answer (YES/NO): YES